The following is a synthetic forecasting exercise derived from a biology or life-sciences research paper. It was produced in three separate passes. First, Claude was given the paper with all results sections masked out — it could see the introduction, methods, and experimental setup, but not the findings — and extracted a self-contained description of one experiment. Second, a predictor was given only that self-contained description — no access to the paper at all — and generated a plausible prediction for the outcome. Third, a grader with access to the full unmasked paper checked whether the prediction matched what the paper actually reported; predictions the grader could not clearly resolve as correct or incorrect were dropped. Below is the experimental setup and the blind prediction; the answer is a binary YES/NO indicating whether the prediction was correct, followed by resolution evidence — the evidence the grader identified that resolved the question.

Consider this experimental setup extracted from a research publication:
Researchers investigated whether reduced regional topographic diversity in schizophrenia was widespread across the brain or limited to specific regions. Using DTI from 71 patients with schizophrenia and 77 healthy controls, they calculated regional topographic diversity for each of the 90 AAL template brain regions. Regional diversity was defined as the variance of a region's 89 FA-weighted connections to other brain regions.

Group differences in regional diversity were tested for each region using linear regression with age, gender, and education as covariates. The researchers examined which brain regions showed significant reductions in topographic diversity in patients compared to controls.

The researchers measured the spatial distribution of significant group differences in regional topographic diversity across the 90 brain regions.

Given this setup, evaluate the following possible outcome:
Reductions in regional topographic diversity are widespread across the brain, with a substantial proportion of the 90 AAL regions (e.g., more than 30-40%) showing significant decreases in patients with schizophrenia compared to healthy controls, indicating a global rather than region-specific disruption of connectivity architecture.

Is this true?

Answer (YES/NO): YES